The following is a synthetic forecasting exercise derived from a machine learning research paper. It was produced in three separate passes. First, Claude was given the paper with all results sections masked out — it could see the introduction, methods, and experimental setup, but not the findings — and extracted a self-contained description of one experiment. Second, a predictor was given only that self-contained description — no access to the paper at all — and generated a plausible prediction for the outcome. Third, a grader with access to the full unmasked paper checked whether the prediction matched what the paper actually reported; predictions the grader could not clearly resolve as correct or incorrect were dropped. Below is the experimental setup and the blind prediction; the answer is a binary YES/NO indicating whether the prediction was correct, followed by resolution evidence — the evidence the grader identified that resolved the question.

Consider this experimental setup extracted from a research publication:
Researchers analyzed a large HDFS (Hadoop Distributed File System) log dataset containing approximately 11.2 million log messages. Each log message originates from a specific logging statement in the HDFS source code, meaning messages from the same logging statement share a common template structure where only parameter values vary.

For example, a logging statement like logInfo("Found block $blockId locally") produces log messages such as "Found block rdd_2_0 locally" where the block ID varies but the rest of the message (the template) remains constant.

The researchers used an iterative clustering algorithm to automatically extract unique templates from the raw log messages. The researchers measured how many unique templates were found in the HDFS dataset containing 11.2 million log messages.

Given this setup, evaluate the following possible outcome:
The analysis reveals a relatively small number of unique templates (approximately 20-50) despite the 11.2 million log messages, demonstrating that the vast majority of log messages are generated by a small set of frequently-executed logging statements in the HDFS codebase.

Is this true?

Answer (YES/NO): YES